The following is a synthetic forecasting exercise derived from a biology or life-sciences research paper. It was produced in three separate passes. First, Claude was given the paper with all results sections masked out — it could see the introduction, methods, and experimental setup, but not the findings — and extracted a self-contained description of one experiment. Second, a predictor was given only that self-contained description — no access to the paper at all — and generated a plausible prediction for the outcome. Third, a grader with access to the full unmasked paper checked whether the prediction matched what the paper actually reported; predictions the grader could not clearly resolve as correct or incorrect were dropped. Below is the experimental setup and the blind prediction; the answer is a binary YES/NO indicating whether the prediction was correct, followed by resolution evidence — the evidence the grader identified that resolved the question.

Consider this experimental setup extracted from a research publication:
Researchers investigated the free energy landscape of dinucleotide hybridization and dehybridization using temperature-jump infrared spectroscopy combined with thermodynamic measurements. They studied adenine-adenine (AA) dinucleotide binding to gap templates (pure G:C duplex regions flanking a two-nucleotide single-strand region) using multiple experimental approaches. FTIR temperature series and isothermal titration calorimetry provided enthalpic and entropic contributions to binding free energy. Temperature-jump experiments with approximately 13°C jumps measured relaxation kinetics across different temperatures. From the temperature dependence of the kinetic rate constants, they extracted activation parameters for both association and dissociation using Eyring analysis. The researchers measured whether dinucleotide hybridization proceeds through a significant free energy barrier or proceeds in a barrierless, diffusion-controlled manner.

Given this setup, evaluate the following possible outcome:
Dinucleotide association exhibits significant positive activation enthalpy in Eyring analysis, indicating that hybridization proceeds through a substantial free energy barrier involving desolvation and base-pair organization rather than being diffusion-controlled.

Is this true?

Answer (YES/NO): NO